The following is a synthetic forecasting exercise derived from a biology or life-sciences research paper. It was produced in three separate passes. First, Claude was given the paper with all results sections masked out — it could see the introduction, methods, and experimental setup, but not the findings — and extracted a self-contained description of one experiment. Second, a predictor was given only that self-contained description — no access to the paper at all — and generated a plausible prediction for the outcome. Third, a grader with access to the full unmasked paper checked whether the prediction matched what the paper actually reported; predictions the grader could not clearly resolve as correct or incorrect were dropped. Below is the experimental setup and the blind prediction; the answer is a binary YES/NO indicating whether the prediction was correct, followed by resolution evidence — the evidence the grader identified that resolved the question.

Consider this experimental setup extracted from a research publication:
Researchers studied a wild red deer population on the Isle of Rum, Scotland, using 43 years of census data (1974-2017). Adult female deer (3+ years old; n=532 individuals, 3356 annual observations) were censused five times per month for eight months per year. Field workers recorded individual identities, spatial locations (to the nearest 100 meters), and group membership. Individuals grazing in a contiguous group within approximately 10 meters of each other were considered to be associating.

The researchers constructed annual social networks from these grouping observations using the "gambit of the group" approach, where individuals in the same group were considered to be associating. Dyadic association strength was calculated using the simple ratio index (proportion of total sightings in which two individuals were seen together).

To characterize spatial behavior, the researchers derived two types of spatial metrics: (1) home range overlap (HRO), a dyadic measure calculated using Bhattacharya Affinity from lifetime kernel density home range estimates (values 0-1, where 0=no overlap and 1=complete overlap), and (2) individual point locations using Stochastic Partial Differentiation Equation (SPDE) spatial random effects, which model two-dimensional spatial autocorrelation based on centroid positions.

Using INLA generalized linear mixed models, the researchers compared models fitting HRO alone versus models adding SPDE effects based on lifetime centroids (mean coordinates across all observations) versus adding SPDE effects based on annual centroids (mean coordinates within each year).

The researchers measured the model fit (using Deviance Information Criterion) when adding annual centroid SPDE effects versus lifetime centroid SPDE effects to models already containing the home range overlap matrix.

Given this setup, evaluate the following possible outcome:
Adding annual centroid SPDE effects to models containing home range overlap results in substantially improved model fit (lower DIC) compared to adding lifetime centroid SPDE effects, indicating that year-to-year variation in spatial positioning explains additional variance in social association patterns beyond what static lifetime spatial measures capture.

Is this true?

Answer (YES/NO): YES